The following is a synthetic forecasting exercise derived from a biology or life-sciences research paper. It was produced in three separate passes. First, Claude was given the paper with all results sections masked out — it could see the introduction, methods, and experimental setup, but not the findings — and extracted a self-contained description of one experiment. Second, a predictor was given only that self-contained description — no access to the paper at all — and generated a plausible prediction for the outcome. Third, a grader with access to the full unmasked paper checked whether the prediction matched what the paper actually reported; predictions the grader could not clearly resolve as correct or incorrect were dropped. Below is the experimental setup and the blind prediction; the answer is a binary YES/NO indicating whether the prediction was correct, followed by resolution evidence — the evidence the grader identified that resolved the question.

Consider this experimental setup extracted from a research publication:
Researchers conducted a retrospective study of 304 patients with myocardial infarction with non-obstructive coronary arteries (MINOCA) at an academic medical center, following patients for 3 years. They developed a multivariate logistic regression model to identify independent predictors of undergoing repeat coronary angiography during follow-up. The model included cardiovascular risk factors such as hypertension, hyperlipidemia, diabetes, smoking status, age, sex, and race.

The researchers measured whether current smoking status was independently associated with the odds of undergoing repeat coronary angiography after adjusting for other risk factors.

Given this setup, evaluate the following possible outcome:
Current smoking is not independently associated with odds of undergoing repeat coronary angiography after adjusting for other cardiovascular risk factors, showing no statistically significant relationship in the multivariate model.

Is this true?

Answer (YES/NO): NO